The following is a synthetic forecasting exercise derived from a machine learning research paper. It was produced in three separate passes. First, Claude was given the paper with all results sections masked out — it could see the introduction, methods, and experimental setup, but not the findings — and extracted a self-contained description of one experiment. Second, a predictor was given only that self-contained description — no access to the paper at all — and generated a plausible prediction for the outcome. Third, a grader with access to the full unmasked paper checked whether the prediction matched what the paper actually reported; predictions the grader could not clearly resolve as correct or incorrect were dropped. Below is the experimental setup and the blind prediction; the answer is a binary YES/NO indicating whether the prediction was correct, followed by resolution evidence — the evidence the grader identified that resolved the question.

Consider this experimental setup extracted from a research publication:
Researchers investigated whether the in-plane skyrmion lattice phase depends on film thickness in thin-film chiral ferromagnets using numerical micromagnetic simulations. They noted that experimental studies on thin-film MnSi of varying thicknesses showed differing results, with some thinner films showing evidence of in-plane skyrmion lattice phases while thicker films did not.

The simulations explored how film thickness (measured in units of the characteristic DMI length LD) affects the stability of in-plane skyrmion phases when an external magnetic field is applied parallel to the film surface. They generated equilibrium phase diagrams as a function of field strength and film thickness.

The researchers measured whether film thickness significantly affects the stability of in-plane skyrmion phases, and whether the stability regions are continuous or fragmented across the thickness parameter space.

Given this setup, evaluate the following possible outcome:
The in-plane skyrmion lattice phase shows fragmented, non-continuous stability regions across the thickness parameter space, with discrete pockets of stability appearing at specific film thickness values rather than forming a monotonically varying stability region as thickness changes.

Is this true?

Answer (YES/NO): YES